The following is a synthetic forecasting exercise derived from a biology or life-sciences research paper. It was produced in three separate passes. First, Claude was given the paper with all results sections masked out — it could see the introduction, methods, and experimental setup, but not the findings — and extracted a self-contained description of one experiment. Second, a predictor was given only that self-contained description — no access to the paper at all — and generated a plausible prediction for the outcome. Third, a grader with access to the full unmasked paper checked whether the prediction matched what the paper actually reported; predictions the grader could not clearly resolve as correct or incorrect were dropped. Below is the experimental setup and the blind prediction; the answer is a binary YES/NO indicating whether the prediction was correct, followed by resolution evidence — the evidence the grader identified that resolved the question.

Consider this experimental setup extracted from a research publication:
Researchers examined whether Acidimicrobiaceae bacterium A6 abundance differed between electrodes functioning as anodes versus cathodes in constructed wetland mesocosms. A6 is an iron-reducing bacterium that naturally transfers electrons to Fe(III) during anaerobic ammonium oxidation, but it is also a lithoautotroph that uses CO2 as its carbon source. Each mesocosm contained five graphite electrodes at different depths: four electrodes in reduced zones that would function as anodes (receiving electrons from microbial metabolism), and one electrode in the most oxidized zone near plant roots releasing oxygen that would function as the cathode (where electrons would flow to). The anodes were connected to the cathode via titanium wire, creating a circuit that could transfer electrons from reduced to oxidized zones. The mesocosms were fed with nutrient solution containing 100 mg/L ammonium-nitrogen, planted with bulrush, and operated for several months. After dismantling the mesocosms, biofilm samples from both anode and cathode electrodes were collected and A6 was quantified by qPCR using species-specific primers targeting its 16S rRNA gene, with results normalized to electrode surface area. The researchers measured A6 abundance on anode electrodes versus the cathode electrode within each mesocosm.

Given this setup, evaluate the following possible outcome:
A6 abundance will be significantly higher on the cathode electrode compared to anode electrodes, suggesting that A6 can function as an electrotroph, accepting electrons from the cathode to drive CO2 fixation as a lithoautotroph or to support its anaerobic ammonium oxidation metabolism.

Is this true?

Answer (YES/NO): NO